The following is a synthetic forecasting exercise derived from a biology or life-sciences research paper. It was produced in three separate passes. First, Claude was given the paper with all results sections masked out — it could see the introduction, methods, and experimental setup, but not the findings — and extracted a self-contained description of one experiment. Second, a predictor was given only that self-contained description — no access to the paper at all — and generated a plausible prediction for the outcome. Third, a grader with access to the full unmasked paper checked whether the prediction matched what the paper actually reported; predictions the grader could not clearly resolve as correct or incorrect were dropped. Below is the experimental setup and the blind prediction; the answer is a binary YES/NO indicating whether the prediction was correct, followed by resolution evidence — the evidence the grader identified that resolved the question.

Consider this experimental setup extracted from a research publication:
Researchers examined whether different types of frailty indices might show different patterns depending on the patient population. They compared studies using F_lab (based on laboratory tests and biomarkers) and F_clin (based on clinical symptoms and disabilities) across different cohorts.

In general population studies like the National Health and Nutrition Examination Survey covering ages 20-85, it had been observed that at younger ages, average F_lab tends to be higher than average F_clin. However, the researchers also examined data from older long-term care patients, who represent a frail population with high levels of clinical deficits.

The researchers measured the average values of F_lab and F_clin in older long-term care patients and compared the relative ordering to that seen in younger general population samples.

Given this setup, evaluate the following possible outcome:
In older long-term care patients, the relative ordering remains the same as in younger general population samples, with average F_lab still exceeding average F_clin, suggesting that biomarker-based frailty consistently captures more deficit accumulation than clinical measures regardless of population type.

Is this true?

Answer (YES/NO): NO